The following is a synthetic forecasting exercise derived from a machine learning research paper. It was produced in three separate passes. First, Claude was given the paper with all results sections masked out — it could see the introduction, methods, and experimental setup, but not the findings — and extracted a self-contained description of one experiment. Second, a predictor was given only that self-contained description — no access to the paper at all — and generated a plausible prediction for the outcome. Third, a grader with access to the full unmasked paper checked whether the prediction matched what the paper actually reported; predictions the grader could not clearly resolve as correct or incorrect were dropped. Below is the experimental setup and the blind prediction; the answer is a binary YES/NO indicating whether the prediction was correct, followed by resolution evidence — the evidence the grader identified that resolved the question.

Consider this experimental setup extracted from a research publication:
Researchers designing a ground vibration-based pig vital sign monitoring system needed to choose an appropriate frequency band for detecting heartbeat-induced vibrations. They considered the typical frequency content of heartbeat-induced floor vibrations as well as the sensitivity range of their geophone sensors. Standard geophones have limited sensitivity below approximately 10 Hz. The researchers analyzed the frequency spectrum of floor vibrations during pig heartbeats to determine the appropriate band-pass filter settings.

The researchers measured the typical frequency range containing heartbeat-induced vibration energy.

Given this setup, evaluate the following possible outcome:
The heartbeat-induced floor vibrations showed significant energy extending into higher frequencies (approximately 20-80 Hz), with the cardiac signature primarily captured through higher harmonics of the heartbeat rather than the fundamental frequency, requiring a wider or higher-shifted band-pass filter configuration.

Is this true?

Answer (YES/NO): NO